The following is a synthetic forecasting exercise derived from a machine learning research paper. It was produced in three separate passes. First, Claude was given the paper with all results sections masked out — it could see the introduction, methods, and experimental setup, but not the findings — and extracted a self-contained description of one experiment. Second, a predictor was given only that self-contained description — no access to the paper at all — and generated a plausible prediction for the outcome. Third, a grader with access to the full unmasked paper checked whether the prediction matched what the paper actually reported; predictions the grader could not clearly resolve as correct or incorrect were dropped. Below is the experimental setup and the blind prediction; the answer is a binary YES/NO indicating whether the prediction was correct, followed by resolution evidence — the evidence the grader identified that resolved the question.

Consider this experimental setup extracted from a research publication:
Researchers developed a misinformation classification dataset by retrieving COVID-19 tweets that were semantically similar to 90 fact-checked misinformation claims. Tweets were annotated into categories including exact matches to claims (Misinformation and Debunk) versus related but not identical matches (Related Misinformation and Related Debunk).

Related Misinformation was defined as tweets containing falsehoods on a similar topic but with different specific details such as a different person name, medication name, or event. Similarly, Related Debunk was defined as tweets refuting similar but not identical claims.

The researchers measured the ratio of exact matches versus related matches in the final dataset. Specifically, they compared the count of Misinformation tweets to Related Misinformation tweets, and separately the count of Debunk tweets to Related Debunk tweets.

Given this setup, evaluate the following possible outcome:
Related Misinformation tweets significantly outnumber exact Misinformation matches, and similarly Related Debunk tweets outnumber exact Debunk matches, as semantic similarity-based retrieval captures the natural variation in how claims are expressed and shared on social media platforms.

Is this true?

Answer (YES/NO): NO